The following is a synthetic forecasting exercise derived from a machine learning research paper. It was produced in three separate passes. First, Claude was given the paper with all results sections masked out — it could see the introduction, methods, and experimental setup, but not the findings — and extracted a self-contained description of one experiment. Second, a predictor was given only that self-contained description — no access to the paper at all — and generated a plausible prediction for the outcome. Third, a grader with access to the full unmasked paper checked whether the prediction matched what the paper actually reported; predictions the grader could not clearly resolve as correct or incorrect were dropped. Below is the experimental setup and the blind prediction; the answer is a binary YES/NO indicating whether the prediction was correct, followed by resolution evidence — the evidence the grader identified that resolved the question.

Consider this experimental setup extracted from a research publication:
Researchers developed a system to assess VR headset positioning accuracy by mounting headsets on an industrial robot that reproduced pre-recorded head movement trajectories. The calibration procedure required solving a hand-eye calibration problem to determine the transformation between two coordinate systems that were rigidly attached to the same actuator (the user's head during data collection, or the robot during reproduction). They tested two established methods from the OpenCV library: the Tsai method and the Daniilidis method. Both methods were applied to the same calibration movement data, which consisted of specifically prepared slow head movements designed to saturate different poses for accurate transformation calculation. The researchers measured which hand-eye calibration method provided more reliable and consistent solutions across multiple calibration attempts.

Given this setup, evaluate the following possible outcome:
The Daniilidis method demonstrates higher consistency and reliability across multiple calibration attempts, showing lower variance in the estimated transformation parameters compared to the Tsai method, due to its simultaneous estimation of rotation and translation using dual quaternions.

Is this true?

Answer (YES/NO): YES